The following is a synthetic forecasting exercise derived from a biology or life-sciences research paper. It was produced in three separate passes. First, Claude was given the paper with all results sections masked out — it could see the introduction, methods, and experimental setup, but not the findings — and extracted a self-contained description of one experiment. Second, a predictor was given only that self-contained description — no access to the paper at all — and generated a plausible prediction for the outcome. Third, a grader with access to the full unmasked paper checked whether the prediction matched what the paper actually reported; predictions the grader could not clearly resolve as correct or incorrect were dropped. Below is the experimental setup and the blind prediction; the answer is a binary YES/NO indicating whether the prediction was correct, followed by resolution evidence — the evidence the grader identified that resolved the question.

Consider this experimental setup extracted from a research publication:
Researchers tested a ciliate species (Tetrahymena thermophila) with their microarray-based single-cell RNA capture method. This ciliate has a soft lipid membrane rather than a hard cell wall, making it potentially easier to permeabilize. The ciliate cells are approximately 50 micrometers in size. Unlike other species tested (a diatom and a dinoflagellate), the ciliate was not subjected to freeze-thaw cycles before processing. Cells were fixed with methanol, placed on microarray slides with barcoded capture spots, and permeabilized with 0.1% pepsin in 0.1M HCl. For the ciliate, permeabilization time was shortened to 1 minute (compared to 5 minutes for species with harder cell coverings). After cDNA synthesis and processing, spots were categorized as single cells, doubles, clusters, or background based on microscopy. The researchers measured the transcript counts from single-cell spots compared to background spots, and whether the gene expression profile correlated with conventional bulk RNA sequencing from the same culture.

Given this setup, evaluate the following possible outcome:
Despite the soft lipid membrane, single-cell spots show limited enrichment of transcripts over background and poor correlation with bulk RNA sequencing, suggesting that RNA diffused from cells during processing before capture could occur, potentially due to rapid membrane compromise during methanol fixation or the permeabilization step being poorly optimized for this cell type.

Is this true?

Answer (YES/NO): NO